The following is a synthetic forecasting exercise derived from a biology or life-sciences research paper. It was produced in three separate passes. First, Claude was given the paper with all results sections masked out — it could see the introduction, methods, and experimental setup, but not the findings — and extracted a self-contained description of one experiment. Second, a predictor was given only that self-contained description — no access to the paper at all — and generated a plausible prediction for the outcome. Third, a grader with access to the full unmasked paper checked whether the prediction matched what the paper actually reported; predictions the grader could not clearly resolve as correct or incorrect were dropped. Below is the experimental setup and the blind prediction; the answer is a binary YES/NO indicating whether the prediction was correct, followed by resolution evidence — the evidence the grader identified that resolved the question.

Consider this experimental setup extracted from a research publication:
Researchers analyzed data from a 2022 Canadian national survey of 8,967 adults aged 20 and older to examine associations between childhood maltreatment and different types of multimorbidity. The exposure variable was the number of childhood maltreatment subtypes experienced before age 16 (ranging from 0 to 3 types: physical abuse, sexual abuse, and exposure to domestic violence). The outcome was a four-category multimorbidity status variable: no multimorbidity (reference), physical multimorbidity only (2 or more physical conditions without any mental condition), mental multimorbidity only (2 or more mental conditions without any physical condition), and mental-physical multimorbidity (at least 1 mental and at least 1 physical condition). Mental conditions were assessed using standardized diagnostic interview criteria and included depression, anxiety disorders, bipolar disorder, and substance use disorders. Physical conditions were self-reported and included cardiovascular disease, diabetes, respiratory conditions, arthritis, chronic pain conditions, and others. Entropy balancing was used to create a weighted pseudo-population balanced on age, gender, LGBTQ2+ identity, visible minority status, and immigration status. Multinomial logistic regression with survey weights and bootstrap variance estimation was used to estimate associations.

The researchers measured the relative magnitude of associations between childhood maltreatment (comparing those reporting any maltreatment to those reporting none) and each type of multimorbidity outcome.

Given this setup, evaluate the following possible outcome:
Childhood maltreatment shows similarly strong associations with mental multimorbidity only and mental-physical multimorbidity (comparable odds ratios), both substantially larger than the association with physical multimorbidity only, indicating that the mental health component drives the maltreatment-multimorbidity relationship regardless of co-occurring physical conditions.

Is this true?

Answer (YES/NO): NO